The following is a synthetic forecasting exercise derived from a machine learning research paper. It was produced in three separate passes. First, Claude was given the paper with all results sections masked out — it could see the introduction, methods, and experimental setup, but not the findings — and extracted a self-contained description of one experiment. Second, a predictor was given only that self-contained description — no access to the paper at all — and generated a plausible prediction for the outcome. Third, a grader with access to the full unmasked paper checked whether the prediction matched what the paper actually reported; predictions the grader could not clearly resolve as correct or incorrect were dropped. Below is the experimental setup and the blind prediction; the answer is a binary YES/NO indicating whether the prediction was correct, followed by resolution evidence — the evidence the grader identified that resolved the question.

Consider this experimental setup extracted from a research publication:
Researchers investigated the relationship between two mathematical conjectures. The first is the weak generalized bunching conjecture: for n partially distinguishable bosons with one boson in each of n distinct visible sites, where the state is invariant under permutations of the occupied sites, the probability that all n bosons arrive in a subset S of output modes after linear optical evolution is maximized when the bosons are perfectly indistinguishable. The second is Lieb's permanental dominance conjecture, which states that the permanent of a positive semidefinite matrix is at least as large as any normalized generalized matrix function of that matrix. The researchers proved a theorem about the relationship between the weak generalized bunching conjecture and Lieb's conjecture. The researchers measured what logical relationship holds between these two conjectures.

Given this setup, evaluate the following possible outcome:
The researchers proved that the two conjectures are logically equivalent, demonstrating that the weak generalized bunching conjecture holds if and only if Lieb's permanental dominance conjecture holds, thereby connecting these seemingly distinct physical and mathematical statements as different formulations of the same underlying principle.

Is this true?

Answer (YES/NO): NO